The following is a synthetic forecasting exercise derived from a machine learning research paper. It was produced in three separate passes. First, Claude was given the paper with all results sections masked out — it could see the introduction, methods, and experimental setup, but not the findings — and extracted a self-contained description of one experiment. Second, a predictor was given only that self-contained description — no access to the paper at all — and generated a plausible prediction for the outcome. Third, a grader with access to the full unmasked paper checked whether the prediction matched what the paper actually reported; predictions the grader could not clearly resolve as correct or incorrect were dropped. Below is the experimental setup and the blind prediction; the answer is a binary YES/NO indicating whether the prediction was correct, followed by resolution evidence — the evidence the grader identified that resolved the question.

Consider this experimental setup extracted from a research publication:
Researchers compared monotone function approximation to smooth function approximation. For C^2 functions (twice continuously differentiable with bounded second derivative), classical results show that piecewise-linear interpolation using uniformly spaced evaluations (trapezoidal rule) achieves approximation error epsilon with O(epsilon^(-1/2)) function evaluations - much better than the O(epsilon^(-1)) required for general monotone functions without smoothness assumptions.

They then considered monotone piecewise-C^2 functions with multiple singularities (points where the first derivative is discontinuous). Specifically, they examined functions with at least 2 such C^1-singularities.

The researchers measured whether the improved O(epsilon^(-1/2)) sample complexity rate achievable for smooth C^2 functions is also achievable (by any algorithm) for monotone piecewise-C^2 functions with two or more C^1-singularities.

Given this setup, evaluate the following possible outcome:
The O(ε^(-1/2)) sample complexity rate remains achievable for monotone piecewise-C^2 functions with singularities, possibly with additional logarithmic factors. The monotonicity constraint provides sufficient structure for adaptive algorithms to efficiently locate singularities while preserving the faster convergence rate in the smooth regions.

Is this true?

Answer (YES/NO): YES